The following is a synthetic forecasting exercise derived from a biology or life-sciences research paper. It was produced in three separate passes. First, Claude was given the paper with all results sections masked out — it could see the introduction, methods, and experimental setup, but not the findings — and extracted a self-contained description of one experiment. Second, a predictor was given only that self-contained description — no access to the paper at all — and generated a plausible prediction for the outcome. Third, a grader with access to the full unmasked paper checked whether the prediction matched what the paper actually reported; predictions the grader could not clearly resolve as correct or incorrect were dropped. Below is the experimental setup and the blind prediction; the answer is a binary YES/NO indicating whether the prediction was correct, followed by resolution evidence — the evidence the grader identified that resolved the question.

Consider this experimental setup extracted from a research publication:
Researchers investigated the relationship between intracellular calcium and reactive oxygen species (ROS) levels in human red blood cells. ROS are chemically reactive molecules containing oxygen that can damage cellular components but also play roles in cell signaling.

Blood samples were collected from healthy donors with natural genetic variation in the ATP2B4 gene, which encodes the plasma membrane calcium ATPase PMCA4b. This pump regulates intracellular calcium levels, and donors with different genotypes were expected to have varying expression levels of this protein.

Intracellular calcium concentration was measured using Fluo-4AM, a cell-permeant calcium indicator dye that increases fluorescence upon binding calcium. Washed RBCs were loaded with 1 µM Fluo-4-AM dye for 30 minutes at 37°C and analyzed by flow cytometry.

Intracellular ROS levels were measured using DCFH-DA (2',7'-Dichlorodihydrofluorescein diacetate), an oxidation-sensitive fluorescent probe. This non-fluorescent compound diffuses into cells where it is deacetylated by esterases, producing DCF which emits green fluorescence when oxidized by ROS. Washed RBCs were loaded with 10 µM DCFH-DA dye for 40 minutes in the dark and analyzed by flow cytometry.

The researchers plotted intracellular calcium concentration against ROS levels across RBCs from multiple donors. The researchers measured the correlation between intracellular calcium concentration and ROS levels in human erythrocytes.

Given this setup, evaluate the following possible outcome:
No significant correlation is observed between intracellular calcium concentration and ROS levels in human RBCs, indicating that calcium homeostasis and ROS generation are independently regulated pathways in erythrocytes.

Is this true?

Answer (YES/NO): NO